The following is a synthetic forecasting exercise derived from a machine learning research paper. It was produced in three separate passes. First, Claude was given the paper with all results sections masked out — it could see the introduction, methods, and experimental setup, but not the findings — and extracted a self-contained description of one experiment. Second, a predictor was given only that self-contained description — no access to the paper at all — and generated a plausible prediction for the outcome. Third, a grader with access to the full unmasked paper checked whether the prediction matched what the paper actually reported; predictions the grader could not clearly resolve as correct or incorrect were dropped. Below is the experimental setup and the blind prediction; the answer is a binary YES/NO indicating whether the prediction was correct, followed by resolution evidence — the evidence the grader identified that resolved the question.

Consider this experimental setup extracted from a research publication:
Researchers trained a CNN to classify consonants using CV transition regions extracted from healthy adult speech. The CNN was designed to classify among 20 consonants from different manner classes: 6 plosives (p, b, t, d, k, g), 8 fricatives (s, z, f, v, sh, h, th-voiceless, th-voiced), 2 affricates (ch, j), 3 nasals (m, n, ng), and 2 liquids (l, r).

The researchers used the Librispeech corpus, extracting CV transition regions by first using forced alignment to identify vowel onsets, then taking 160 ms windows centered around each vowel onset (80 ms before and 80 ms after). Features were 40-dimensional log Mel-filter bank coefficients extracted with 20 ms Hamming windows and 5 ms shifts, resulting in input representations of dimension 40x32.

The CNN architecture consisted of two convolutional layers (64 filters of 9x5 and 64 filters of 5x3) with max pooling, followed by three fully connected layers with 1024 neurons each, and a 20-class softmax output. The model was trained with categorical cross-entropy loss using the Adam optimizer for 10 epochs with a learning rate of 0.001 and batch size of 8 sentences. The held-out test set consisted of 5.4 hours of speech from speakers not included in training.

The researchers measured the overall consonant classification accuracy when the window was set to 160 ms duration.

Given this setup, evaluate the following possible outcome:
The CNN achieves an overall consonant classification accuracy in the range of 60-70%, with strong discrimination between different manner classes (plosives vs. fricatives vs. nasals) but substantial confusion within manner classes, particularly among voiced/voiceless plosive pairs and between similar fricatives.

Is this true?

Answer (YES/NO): NO